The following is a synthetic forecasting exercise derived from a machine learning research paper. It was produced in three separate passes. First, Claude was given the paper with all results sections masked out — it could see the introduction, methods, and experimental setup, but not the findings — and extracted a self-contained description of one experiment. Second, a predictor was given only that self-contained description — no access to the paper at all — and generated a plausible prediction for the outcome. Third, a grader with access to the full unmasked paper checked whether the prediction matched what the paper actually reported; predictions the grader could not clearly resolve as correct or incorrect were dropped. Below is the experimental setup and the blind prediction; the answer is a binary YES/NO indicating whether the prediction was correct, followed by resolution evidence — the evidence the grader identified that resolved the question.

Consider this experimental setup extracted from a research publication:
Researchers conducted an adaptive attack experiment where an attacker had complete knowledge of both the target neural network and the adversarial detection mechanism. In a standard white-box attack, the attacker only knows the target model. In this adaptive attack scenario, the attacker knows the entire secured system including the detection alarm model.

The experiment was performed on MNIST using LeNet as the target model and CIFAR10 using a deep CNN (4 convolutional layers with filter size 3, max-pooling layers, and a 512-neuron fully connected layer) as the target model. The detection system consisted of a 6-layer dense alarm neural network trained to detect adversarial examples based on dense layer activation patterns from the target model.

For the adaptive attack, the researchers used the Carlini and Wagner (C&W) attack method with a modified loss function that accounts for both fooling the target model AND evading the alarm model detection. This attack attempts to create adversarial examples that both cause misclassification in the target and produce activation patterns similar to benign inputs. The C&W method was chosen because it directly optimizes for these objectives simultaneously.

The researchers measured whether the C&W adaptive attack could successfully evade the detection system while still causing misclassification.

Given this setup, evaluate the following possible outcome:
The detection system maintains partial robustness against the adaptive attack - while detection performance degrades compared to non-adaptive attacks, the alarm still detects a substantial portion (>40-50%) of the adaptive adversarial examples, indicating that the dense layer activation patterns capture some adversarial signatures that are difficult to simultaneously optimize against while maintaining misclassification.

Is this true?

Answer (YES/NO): NO